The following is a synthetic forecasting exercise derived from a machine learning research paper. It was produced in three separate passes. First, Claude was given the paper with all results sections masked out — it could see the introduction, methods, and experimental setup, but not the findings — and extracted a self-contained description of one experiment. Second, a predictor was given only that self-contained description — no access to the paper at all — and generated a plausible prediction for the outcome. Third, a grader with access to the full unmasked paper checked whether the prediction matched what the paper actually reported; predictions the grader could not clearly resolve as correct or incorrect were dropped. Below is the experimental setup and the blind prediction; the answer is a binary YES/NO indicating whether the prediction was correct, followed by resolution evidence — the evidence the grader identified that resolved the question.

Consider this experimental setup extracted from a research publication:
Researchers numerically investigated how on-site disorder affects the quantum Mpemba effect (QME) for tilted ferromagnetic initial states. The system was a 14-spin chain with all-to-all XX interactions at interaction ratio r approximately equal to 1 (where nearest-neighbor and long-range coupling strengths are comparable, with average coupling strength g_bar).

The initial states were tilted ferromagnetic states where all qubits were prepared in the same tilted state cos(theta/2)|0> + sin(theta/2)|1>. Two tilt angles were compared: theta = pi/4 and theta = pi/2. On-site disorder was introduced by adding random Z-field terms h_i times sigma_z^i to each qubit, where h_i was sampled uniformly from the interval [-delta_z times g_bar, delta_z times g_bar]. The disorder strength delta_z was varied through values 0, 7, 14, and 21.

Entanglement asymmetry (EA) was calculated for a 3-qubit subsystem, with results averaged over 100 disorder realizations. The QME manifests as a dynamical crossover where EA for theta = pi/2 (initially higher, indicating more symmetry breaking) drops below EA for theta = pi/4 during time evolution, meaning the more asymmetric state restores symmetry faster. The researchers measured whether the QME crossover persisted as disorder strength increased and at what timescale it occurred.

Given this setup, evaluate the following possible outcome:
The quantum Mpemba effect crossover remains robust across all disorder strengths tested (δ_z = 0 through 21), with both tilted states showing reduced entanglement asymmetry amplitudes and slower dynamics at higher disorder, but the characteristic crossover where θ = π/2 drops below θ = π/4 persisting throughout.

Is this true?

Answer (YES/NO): YES